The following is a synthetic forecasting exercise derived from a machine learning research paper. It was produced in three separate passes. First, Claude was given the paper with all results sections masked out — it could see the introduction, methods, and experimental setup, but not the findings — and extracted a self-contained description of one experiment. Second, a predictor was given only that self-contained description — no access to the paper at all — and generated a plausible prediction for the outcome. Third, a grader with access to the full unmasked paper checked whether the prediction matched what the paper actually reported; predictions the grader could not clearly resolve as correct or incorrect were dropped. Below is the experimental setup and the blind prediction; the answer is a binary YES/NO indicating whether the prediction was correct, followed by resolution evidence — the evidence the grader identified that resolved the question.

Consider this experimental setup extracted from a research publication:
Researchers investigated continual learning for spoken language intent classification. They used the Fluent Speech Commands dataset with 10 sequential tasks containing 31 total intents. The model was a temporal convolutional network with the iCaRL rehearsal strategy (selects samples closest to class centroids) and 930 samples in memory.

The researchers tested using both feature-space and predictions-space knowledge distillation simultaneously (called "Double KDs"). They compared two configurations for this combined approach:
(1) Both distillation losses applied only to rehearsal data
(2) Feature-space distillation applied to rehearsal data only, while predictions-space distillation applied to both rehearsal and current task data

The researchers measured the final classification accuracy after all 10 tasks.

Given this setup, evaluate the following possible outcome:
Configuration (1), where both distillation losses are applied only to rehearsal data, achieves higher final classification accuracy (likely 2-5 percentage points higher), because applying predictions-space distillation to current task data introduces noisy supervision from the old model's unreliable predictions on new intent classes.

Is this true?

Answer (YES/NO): NO